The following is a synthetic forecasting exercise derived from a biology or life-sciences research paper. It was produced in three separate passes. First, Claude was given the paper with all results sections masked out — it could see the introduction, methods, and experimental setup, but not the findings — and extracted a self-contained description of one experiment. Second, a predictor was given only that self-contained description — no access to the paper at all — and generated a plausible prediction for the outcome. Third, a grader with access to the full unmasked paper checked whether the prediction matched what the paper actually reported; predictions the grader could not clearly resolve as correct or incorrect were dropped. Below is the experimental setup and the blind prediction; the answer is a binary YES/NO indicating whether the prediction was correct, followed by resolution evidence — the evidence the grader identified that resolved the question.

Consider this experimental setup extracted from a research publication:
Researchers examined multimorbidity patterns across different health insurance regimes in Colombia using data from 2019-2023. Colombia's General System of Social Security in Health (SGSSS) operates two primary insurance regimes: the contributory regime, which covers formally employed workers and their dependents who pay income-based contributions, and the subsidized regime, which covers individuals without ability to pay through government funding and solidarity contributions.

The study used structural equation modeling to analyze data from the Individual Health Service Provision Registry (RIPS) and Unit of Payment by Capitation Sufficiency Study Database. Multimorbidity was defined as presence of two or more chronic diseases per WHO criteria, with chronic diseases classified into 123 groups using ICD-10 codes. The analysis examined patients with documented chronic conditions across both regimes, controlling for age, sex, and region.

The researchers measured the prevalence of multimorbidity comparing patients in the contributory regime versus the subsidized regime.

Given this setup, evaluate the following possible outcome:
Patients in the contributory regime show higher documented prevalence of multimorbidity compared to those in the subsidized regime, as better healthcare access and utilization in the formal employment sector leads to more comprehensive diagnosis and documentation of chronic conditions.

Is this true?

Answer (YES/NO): YES